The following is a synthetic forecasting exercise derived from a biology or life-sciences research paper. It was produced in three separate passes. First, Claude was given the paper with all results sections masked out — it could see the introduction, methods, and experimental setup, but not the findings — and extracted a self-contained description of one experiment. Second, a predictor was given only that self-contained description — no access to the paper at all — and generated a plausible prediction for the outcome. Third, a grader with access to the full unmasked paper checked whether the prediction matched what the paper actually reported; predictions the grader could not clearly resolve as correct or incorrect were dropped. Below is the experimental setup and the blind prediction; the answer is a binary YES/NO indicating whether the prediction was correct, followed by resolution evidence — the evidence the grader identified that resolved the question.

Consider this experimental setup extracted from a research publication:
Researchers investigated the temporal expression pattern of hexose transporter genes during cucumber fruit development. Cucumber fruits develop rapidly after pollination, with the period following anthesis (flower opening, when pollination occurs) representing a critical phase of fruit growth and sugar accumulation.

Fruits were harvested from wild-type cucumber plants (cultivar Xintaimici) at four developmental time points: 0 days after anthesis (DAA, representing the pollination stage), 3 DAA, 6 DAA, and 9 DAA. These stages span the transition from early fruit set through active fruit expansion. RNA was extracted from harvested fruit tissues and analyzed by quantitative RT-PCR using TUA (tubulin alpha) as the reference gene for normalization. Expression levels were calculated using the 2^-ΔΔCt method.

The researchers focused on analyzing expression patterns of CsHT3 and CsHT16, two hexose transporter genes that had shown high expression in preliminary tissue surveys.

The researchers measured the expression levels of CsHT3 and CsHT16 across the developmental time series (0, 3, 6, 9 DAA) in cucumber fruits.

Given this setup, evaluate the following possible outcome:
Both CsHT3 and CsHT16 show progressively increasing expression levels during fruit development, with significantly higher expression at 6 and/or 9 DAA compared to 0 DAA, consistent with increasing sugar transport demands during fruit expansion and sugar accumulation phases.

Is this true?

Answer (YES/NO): NO